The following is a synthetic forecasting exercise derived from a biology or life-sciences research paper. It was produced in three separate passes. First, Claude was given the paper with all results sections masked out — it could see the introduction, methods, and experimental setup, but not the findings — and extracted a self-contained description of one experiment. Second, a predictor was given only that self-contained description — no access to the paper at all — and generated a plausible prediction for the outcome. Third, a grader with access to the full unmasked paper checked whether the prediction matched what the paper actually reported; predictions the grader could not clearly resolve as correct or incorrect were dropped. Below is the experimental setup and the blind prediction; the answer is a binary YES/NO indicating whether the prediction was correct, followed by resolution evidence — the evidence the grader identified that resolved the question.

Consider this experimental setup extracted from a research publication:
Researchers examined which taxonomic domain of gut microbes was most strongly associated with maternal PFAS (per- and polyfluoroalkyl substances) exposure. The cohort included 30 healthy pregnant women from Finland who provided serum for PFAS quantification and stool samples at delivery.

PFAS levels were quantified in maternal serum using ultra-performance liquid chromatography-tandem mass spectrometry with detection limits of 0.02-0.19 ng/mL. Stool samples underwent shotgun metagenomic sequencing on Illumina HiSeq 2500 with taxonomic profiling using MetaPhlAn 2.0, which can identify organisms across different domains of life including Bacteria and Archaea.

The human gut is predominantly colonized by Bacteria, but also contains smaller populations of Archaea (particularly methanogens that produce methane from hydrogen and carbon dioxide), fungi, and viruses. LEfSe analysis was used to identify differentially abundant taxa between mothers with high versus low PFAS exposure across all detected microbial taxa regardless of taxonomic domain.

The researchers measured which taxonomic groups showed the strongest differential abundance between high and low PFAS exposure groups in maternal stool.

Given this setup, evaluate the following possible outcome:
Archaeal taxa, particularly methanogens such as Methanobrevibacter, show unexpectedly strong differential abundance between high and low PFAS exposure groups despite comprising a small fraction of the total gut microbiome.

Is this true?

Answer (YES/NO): YES